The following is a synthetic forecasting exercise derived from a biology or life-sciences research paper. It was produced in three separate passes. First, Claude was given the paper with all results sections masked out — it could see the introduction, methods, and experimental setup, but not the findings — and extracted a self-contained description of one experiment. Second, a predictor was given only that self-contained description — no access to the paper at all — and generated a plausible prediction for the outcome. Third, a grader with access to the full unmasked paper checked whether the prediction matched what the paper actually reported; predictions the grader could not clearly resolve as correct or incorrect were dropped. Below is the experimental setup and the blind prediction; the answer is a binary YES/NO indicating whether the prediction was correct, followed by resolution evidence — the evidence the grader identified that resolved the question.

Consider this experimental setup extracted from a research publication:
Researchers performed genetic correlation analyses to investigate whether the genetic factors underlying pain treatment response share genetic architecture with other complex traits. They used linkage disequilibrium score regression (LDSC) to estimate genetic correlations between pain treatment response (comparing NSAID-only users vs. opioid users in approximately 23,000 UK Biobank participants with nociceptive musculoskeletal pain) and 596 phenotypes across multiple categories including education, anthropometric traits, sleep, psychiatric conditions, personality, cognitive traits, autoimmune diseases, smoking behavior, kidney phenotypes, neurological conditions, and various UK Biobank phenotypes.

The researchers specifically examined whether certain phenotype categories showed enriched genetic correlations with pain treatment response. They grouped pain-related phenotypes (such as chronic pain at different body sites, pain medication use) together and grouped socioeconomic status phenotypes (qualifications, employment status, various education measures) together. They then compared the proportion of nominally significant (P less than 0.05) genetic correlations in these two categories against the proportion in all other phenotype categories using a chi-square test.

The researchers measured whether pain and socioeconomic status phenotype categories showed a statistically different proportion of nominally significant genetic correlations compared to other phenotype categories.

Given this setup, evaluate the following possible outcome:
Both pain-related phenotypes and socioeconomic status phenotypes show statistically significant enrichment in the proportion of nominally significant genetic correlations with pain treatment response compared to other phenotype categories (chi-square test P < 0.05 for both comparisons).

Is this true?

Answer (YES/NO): NO